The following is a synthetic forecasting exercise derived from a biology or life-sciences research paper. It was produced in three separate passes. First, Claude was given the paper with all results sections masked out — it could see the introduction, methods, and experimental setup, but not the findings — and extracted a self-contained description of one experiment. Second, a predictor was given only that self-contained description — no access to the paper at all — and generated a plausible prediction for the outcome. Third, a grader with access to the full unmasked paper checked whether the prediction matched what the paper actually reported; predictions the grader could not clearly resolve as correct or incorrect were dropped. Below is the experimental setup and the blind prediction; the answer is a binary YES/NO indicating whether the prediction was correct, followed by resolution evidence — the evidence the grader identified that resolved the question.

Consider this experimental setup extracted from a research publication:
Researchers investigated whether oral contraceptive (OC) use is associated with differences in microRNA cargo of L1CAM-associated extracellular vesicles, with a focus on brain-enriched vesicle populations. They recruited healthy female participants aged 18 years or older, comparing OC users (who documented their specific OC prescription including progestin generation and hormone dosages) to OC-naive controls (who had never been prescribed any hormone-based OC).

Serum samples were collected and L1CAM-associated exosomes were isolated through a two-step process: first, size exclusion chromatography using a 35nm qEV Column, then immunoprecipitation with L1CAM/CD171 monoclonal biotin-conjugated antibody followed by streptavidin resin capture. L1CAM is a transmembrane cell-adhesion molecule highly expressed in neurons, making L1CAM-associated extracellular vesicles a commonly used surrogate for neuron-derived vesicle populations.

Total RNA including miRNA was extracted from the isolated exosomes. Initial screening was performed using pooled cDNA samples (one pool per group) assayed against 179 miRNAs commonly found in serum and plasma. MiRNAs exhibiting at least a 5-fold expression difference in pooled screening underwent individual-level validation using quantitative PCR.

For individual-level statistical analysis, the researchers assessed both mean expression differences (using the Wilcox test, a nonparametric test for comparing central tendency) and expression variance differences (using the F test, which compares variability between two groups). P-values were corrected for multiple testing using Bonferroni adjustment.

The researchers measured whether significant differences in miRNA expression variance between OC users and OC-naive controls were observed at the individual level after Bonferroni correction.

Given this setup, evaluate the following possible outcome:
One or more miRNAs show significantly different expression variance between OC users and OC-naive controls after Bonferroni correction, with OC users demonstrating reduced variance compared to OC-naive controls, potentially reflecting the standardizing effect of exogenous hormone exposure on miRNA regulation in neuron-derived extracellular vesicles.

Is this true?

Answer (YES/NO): YES